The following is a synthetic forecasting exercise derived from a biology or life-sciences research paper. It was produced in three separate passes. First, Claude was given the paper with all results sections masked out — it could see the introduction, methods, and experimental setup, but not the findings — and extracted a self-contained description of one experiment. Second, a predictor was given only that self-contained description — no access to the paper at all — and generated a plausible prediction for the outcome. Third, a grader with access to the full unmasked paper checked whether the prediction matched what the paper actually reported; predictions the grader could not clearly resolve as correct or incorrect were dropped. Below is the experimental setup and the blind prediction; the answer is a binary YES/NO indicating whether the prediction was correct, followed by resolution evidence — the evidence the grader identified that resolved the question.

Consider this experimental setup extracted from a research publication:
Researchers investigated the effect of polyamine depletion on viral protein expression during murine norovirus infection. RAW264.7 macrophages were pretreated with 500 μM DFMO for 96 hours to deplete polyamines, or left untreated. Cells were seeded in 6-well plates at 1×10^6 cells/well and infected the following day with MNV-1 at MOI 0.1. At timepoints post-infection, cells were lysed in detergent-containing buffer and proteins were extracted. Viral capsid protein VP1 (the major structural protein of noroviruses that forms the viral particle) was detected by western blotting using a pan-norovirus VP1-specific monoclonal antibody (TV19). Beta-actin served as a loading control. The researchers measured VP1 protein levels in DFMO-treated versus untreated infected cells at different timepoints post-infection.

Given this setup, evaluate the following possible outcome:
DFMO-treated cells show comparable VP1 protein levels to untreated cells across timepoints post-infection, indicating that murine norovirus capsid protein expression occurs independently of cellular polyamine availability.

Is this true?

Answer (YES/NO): NO